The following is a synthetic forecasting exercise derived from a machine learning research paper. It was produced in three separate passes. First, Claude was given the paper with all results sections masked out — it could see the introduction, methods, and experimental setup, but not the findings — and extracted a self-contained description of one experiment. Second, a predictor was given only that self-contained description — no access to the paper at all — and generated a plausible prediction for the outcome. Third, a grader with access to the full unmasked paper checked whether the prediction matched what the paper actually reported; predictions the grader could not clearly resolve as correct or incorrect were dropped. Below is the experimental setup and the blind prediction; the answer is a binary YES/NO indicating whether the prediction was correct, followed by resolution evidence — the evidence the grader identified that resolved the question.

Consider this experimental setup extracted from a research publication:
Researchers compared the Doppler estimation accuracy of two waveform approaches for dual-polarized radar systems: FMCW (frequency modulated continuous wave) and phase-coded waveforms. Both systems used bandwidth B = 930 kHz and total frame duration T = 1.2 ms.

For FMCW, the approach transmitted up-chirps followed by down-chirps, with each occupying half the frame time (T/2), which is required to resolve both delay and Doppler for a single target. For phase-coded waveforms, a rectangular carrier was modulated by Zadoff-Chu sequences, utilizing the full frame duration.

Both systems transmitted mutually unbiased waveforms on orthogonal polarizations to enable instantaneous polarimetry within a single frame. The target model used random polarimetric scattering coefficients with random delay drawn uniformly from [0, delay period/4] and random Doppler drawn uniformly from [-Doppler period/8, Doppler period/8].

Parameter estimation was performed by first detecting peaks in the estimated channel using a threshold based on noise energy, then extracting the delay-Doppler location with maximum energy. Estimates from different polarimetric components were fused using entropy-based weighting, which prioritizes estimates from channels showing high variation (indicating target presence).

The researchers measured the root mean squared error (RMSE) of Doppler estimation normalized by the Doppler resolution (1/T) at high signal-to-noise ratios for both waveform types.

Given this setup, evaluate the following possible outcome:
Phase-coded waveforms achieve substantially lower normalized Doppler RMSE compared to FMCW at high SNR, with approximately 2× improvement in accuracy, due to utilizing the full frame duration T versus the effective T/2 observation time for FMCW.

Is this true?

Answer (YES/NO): NO